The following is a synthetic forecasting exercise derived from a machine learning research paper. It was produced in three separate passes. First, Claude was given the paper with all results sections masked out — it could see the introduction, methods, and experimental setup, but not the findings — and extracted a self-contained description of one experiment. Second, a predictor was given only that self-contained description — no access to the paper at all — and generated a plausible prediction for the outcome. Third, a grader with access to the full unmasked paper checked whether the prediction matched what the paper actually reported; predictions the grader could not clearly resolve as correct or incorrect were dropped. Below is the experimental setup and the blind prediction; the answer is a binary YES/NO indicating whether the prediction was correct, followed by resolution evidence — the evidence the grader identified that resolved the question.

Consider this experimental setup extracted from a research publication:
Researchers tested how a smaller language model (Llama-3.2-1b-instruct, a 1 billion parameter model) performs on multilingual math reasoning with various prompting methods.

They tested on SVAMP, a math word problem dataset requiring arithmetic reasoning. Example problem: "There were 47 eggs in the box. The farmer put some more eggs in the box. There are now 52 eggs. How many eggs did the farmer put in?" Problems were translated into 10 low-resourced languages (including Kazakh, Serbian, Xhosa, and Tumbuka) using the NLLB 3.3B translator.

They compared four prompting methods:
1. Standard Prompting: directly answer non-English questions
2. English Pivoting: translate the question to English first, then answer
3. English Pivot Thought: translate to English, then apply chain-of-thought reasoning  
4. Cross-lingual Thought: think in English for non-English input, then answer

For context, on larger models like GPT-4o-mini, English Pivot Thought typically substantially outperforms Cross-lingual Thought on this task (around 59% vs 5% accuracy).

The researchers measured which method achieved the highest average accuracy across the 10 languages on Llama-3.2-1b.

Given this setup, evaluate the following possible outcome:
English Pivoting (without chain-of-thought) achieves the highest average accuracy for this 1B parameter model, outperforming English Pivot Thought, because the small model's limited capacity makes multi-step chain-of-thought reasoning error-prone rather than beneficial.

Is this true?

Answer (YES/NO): NO